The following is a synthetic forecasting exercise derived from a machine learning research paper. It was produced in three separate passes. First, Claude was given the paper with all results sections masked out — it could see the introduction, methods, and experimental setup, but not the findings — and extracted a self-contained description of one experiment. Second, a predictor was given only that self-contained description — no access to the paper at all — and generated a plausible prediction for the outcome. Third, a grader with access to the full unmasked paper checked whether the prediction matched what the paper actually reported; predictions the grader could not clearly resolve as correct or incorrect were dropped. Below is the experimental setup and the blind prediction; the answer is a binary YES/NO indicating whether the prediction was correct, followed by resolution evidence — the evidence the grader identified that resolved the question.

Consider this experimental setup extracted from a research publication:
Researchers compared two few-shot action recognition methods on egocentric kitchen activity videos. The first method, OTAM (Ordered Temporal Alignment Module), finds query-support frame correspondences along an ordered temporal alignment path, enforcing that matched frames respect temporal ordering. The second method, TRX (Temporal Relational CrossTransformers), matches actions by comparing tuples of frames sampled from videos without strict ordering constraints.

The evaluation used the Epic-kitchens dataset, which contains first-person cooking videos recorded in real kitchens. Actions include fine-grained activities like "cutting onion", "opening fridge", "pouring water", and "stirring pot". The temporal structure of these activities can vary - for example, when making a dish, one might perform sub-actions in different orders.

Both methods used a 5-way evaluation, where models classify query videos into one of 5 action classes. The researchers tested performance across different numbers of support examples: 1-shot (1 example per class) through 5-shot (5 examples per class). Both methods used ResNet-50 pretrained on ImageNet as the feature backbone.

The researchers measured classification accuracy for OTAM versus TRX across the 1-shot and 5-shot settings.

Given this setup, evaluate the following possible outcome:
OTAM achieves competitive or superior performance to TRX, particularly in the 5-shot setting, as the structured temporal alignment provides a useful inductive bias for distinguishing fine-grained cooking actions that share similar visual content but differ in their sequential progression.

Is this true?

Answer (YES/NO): NO